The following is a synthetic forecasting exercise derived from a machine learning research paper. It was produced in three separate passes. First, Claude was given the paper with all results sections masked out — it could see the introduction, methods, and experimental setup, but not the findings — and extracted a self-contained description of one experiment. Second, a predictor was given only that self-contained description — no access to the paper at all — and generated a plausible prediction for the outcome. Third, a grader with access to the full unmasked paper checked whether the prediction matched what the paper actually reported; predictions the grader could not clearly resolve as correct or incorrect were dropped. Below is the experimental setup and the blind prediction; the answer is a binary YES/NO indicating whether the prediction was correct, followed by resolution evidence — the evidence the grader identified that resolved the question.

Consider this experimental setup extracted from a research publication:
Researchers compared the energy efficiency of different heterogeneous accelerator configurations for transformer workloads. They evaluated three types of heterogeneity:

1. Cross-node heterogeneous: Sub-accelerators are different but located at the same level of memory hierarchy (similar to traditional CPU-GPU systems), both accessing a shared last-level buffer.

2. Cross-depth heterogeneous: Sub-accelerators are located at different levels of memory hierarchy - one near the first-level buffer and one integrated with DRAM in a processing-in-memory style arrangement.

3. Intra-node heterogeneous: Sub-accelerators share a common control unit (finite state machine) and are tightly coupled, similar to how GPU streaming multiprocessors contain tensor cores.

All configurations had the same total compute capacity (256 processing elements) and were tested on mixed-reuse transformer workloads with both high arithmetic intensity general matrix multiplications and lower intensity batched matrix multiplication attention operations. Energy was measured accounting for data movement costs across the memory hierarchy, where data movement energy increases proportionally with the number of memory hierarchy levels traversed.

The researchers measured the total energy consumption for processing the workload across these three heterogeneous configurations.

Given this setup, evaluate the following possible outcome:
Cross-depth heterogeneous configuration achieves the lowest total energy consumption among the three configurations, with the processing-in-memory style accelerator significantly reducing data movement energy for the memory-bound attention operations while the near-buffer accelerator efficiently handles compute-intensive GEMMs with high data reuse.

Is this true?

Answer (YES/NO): YES